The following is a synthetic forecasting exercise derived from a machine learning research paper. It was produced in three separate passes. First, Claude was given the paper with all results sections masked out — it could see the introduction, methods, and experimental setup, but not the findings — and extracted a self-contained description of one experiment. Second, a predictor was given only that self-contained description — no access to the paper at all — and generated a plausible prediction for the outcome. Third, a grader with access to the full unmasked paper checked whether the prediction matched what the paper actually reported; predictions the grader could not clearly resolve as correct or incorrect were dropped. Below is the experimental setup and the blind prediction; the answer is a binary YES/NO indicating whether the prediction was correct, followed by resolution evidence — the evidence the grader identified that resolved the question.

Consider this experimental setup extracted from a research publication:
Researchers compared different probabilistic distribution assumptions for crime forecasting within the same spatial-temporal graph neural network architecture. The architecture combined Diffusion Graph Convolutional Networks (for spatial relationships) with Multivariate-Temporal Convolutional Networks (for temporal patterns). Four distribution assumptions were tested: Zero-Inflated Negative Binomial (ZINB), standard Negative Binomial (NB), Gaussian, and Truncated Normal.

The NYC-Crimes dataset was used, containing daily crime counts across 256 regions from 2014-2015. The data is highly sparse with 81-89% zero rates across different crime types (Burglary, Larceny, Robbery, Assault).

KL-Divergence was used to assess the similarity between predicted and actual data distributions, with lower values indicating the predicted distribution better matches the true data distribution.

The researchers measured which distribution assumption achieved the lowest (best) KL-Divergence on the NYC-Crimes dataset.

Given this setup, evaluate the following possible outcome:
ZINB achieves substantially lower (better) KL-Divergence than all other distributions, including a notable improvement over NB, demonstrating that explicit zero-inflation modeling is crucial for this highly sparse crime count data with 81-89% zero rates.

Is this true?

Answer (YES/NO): NO